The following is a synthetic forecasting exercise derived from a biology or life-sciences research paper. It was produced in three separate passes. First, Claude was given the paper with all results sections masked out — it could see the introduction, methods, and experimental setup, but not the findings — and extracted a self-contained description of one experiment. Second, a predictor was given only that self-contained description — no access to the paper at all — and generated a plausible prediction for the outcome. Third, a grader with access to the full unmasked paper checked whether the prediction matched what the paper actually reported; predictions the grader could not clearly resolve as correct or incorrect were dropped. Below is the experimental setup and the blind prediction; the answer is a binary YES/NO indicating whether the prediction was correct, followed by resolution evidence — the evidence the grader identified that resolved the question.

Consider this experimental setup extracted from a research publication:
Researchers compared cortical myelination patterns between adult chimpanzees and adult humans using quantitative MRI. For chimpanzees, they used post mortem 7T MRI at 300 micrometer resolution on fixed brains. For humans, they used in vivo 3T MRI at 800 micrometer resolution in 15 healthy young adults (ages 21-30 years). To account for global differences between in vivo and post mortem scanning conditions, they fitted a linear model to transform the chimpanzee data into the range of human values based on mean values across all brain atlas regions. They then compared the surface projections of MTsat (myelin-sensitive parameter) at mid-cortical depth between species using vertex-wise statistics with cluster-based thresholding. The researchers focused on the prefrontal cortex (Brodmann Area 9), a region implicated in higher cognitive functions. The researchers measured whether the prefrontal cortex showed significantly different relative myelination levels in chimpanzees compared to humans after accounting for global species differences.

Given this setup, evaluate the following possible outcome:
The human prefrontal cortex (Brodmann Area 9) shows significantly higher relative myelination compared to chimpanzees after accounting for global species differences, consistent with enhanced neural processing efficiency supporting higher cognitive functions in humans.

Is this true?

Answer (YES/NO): NO